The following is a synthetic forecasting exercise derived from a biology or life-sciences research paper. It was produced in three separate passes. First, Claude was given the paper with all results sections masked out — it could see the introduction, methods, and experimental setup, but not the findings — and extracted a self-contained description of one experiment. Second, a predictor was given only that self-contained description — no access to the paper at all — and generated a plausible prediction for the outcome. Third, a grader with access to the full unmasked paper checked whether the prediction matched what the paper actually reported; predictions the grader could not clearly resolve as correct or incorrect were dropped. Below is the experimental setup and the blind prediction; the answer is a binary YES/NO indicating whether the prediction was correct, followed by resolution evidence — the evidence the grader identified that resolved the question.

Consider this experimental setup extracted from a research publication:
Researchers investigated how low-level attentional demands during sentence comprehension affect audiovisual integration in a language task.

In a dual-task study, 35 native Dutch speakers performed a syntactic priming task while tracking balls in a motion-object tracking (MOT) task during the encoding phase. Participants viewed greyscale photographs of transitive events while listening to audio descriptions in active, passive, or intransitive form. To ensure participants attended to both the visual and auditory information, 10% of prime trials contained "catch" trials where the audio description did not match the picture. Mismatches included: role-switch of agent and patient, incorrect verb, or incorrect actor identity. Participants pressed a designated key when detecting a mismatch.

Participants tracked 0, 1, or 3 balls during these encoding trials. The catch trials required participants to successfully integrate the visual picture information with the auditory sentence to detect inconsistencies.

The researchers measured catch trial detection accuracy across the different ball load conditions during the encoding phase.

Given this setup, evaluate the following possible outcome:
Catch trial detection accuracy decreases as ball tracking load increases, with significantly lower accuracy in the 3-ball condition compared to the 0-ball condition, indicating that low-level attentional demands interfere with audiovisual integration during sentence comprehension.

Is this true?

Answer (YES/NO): NO